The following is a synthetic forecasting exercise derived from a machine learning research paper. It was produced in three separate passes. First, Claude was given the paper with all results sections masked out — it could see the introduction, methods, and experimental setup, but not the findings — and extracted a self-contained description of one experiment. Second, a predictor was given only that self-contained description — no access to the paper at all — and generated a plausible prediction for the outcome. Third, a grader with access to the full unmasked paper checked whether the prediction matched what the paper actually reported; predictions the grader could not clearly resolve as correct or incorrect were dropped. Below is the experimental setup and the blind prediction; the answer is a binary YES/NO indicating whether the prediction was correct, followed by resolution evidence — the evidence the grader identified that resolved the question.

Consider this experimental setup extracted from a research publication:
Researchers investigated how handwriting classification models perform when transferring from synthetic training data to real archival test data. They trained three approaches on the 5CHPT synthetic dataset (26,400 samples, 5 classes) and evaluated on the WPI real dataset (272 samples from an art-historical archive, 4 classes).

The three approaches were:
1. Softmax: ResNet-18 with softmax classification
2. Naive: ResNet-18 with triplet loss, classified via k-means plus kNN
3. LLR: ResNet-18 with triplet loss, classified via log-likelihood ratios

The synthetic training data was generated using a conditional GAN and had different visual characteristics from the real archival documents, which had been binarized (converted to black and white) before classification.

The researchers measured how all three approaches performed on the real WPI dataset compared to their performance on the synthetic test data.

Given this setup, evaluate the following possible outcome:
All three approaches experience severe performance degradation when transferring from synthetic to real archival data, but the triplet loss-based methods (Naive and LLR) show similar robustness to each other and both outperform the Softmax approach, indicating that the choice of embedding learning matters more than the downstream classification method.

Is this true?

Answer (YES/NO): NO